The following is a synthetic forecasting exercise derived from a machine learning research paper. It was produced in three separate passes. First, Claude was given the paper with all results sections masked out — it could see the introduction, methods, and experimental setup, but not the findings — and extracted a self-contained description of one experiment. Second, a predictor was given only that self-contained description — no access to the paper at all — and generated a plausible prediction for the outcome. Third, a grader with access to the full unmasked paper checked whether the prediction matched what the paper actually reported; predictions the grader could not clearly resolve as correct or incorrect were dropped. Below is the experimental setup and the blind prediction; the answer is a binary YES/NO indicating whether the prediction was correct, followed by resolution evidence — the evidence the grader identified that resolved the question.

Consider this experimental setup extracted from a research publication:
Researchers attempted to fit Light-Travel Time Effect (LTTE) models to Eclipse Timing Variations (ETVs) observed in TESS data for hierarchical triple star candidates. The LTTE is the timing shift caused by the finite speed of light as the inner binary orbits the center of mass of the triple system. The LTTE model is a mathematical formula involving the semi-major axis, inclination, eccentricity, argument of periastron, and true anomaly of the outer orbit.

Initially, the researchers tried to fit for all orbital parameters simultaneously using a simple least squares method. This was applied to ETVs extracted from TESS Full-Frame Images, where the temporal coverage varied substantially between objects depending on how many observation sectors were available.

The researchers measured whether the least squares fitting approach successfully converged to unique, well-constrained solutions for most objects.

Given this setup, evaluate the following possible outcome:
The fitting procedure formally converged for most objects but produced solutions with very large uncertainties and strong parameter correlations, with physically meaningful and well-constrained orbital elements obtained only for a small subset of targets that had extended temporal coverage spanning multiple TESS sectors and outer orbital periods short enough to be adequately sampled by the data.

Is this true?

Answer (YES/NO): NO